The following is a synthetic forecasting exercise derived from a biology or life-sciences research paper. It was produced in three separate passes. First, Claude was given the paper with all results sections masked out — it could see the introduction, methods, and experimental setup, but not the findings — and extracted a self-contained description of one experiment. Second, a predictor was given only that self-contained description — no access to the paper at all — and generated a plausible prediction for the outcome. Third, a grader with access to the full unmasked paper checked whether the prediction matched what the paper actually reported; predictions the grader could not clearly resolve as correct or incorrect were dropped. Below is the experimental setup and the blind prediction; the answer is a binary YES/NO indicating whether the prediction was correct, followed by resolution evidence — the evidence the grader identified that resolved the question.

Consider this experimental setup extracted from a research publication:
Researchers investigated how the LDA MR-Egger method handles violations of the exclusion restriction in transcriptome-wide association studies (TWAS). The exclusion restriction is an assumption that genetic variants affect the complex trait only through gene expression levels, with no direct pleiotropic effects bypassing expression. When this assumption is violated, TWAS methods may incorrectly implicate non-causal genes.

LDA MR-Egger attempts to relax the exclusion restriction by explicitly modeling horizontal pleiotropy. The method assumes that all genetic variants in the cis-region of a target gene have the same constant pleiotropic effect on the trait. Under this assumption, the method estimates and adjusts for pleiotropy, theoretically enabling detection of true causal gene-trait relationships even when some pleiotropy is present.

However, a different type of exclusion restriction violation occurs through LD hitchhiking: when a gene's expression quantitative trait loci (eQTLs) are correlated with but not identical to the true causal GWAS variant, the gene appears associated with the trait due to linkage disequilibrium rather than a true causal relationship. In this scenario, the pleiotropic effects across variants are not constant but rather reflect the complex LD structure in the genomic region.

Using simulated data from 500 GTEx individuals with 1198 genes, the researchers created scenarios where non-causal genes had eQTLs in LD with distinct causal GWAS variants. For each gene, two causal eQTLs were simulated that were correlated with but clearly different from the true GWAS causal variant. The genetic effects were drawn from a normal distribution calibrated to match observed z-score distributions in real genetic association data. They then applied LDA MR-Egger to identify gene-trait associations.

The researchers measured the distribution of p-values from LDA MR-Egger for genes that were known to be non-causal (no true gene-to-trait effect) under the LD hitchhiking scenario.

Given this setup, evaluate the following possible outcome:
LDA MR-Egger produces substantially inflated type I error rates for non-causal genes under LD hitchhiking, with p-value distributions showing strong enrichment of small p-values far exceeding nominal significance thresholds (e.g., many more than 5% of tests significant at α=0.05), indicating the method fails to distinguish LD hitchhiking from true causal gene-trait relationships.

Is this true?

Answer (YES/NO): YES